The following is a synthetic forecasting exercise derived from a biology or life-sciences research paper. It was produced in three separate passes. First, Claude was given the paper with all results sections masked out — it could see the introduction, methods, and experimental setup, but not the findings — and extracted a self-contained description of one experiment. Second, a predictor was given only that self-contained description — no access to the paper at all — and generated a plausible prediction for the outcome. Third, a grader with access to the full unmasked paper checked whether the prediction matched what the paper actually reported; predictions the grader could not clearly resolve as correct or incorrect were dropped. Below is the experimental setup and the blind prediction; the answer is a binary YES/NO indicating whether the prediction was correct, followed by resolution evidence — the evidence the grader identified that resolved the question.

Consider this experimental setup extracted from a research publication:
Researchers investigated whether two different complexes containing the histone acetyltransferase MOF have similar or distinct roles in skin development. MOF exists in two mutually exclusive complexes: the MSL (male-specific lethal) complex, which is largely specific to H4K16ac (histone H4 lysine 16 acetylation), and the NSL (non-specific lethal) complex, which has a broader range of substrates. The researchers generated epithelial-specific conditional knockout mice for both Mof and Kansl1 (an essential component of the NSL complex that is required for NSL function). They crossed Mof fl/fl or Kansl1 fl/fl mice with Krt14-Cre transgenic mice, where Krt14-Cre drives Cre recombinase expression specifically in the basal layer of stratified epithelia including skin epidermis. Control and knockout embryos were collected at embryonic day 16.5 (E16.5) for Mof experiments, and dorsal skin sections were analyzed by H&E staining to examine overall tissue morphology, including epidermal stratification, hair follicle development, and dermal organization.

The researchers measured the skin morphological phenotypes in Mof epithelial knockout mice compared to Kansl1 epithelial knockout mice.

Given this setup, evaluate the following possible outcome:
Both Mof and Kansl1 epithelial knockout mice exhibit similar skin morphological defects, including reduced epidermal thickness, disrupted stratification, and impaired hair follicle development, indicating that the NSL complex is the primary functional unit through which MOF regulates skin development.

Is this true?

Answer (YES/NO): NO